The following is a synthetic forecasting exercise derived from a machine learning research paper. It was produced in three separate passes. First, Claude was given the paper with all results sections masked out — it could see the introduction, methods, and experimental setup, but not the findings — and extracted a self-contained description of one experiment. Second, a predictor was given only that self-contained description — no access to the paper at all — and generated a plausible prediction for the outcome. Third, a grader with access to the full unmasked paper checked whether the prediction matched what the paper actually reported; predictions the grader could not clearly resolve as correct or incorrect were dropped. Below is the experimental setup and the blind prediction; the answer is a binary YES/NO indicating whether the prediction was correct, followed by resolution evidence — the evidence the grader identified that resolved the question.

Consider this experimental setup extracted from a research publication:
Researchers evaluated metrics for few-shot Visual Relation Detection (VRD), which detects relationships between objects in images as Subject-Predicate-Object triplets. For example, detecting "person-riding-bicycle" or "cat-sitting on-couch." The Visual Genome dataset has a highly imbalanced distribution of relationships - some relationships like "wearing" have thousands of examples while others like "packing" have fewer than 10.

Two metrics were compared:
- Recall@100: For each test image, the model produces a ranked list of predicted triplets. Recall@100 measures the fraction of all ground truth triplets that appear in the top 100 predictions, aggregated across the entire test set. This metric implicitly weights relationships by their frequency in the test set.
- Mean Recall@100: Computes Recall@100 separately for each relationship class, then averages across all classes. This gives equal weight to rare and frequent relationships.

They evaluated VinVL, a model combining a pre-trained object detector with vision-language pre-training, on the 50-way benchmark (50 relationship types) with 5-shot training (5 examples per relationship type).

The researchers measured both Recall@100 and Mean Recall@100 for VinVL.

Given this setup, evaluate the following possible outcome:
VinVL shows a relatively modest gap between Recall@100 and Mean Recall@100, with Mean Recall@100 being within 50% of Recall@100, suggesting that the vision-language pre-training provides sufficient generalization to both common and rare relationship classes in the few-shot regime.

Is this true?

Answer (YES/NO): NO